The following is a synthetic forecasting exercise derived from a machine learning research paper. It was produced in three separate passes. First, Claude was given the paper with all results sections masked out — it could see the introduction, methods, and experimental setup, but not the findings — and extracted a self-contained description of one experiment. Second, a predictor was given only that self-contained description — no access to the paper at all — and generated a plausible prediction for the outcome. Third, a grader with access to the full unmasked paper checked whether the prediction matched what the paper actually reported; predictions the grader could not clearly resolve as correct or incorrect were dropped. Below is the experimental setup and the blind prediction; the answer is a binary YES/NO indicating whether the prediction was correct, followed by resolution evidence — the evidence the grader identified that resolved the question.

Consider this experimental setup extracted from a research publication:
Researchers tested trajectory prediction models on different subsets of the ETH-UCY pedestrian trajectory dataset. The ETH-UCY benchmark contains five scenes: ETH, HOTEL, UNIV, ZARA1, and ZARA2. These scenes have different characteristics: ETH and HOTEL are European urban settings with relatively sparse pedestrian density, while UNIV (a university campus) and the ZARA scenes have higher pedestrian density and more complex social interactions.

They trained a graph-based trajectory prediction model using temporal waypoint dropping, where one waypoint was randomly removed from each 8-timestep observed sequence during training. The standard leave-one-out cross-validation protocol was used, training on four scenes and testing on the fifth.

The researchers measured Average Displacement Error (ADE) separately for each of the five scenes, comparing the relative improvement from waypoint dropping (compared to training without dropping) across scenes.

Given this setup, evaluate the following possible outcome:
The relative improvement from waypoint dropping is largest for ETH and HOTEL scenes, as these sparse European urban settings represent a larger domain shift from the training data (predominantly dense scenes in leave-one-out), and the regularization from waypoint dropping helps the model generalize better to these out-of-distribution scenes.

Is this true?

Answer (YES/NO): NO